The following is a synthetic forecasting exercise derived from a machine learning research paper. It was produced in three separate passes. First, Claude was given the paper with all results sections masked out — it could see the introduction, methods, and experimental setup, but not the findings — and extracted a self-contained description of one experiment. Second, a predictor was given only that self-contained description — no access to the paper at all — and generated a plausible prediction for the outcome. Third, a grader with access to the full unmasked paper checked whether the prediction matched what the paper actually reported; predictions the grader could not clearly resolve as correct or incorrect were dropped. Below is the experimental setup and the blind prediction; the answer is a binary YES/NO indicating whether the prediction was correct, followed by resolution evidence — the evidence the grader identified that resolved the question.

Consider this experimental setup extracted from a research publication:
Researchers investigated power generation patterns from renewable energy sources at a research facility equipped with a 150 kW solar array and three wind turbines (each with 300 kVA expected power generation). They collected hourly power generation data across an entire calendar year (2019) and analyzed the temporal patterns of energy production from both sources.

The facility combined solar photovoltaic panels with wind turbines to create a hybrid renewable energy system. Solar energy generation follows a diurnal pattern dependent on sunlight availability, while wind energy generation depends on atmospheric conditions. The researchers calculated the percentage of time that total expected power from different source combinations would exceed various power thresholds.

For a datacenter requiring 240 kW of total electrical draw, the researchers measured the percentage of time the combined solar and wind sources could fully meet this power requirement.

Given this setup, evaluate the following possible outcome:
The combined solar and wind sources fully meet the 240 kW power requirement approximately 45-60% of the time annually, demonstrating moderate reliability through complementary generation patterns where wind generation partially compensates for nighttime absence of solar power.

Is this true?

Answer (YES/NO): NO